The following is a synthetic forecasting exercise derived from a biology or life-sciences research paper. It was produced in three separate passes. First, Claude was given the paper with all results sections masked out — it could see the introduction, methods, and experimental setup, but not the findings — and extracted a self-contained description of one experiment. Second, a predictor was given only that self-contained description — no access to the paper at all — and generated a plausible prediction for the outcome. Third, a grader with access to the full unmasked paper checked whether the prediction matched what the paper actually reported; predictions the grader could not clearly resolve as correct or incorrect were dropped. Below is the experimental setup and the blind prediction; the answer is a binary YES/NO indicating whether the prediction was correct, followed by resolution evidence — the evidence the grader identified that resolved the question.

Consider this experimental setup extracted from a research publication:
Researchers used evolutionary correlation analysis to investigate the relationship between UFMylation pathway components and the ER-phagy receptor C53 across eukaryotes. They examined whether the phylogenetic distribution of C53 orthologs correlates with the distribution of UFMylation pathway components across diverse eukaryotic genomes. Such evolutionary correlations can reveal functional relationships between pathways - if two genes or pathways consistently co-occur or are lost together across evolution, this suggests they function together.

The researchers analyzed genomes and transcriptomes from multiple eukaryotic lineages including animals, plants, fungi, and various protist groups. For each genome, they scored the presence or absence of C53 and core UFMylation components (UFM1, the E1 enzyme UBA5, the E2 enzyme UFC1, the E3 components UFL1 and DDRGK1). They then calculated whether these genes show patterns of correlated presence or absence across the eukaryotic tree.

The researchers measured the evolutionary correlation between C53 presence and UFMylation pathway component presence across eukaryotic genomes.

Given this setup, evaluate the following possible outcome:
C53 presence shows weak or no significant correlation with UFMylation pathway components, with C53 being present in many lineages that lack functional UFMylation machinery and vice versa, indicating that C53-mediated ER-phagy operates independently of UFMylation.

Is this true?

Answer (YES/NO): NO